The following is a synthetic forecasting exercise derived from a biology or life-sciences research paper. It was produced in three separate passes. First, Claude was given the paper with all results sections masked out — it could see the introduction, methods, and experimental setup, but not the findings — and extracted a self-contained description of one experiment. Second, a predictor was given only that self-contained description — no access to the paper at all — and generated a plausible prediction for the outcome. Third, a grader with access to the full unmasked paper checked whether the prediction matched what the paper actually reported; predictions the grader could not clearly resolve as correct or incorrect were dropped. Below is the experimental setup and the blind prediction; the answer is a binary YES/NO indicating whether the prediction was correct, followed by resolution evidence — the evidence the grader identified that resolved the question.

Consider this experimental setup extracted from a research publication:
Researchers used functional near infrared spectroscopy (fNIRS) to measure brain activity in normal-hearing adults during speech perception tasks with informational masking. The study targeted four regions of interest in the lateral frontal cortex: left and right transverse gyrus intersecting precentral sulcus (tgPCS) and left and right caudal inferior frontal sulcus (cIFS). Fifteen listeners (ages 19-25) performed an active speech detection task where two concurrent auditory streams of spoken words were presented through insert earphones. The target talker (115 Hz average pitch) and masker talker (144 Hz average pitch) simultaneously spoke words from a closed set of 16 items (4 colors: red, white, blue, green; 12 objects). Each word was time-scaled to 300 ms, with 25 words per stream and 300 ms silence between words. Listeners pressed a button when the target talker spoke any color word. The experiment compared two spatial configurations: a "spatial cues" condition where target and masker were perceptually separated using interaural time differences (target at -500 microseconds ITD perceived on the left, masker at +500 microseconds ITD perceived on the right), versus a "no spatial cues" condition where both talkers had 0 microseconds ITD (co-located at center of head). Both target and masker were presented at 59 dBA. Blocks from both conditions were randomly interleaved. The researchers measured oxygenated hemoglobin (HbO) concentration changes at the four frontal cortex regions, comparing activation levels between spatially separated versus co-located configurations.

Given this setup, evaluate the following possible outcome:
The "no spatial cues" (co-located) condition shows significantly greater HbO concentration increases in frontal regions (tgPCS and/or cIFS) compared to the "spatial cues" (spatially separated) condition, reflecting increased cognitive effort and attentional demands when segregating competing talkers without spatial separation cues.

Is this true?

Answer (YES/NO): NO